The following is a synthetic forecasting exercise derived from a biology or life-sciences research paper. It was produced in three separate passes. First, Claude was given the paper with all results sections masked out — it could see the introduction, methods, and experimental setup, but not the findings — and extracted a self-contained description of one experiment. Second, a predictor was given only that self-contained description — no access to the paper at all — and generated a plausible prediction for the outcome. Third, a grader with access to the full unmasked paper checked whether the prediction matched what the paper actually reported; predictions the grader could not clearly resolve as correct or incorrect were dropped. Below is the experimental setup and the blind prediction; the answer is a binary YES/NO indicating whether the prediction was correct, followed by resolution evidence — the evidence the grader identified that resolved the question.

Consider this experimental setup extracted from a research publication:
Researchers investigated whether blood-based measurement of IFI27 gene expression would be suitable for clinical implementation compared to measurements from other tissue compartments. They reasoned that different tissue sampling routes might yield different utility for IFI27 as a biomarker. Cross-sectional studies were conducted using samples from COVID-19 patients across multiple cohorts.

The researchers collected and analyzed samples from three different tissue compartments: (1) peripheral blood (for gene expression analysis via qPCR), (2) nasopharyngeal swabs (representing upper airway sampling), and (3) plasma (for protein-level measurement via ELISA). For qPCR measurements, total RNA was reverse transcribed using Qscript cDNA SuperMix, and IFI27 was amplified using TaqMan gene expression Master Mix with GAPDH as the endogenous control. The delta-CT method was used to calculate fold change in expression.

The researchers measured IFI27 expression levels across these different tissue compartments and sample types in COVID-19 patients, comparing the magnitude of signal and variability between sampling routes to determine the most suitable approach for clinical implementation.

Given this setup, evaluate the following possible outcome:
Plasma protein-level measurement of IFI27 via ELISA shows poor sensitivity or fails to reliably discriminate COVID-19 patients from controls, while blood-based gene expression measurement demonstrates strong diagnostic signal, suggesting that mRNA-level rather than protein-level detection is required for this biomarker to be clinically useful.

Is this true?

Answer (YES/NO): NO